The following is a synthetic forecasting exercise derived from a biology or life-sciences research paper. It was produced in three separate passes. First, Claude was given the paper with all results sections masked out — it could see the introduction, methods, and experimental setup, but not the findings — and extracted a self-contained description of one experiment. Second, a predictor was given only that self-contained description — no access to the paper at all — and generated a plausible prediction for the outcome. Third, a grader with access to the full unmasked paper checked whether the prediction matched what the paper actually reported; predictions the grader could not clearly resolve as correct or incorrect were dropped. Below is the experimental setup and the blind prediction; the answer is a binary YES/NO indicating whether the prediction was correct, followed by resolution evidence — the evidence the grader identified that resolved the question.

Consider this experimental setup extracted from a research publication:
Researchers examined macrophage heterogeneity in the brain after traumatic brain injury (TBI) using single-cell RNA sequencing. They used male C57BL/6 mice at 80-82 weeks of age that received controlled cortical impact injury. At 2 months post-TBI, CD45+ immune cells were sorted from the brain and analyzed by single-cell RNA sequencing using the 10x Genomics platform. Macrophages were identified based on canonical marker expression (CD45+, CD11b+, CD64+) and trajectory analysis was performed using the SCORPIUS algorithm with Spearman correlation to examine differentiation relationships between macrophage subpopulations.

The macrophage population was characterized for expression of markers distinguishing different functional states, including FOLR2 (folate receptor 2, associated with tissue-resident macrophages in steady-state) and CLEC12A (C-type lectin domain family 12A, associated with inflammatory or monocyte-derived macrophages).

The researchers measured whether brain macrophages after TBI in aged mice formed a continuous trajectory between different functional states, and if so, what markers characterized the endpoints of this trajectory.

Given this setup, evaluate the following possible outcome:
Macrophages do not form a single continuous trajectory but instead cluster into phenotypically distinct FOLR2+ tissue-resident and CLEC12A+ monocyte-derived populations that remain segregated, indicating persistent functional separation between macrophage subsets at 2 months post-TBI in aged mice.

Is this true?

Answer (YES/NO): NO